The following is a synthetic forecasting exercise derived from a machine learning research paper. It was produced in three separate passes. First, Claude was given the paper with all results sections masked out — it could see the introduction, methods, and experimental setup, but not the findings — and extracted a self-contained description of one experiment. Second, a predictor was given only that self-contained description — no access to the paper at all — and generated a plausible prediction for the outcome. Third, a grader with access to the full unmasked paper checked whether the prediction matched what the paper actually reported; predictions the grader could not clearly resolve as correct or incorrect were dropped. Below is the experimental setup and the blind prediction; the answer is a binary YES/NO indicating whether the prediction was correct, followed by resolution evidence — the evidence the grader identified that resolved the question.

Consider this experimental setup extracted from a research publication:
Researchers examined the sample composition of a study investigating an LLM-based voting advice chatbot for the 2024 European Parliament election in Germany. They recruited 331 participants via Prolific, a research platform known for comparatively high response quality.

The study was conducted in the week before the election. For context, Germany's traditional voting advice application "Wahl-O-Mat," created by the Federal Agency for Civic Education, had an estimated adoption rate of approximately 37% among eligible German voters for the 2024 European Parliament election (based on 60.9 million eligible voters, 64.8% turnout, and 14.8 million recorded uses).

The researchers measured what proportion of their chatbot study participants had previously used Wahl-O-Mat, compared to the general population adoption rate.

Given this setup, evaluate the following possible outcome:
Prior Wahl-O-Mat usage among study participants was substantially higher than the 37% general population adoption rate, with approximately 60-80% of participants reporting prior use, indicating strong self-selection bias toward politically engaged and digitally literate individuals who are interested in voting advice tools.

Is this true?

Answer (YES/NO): NO